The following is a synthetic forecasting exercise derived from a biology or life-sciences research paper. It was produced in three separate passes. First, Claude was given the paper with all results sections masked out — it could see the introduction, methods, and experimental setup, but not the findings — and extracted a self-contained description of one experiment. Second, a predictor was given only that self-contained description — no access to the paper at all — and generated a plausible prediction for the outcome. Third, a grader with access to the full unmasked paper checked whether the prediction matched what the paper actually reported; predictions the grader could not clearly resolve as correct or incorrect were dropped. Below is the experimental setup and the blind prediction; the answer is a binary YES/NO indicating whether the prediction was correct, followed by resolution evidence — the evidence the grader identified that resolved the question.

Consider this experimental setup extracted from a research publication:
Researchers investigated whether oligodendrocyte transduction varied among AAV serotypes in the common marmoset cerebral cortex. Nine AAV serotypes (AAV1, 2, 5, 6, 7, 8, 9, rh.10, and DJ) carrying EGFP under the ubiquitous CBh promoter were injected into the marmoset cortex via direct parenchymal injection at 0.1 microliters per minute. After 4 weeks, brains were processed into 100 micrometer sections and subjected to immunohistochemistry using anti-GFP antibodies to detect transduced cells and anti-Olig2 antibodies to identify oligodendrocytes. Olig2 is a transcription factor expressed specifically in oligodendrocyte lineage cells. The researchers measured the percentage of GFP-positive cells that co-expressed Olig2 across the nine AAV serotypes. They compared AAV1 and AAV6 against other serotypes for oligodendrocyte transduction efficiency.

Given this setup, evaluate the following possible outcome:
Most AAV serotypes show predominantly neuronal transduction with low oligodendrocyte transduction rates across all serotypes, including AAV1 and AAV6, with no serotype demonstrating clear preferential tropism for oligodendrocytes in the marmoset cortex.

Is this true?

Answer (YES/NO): NO